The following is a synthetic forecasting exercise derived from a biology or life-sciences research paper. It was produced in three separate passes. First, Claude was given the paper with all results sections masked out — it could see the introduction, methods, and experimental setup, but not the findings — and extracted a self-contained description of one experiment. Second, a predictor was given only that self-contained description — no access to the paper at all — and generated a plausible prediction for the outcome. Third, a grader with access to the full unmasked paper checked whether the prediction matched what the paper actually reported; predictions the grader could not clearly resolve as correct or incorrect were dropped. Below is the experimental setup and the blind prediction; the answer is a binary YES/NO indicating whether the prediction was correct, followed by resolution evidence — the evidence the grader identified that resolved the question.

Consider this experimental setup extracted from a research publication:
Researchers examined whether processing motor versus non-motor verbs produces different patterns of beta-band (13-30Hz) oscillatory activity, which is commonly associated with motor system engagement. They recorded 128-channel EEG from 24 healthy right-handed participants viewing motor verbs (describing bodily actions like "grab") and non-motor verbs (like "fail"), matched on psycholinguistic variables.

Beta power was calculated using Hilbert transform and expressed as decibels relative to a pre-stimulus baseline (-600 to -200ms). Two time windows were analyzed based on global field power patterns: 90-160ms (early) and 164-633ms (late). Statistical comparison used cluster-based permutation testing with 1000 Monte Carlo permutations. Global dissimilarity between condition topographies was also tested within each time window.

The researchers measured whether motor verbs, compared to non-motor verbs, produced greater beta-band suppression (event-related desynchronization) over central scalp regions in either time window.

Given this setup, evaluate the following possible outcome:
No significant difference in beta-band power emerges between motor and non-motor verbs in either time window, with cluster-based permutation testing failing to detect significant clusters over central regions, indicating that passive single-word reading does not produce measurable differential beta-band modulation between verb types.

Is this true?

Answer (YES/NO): YES